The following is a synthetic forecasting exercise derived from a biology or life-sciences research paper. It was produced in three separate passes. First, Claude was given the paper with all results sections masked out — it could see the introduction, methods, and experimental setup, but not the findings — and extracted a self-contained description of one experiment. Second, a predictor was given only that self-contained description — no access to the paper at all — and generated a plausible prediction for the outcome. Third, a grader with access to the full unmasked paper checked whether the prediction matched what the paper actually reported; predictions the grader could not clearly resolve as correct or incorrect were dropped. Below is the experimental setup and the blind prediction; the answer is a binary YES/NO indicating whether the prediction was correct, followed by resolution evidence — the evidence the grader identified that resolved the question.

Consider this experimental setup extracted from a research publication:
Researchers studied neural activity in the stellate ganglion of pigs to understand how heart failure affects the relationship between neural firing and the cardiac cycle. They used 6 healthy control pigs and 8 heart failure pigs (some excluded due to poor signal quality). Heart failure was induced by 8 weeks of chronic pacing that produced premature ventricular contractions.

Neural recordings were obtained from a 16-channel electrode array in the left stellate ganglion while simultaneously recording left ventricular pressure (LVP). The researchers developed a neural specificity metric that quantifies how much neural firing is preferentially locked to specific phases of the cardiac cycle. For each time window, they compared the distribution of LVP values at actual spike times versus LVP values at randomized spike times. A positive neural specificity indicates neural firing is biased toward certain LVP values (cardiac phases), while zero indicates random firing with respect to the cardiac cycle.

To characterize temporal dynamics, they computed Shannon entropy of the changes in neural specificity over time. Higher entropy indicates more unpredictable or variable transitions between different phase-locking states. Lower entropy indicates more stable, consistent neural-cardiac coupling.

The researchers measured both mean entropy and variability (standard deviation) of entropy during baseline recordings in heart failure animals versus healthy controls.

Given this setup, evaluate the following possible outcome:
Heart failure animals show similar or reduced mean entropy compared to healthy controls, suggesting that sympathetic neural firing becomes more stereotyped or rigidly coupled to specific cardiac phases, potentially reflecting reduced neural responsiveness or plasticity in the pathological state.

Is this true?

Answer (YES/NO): NO